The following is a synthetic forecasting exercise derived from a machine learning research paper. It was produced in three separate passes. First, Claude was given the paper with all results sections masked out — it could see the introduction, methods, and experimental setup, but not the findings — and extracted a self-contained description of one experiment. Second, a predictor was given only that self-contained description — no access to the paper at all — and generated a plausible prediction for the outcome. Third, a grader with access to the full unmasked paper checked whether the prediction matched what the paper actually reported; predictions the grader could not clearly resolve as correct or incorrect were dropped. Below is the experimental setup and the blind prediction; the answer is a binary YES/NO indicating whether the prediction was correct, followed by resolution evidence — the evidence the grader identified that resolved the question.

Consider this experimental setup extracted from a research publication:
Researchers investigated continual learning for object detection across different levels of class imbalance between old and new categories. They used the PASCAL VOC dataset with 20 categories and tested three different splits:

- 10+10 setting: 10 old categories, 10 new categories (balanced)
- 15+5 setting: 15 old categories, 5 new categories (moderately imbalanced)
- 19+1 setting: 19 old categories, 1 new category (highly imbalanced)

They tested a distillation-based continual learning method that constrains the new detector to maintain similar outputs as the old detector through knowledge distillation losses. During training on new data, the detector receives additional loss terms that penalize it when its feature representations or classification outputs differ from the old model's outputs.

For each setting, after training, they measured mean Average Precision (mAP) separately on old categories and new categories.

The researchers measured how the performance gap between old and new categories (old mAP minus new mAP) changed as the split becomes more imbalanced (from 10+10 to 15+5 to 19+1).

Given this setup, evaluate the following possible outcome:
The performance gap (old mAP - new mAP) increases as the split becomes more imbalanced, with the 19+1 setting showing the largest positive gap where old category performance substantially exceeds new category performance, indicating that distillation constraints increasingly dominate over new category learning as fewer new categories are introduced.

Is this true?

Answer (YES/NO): NO